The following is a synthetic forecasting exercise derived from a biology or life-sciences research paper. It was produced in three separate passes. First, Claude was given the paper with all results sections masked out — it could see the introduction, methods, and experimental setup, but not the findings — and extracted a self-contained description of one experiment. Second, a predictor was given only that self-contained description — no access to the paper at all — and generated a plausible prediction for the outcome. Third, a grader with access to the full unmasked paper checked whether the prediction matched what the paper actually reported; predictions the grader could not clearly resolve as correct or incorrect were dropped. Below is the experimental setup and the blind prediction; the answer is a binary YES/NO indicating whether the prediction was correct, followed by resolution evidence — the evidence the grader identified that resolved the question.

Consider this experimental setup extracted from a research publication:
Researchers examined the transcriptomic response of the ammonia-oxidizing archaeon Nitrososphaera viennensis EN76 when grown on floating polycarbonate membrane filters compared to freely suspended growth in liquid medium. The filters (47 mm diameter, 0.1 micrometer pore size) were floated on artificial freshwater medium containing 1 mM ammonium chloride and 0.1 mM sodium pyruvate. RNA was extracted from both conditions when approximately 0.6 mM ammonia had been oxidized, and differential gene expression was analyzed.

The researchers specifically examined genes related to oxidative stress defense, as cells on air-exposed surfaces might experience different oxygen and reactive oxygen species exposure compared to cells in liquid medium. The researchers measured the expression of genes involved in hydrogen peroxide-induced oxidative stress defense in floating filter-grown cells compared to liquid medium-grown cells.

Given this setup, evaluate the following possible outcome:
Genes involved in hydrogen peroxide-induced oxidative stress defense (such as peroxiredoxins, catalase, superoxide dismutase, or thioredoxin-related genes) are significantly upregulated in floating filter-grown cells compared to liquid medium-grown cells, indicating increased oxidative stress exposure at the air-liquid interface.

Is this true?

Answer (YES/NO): YES